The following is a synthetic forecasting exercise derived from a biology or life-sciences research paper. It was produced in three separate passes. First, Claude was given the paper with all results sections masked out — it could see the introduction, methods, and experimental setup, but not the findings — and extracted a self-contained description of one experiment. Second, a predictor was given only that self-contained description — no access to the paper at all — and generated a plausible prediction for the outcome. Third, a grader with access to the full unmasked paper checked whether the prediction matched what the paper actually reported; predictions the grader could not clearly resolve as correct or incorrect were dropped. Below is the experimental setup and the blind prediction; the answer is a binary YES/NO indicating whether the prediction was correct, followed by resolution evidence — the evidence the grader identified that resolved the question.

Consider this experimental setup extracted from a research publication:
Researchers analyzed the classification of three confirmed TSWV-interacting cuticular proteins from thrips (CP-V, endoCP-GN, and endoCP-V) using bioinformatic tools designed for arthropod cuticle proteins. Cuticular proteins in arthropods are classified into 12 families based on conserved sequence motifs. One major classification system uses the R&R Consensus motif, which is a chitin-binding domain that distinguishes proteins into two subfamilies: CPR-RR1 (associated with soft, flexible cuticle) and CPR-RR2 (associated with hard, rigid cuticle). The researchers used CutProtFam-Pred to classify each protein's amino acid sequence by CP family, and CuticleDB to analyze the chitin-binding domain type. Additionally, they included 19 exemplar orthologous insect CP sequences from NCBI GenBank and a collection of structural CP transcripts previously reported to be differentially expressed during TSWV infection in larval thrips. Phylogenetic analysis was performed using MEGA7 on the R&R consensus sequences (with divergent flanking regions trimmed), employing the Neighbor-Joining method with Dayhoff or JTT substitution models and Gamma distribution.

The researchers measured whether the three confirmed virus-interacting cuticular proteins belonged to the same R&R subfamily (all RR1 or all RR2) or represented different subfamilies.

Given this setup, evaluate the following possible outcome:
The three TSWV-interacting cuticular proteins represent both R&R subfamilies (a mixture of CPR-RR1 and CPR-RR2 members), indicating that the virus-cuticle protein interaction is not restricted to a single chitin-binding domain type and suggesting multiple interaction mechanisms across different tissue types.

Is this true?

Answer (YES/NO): NO